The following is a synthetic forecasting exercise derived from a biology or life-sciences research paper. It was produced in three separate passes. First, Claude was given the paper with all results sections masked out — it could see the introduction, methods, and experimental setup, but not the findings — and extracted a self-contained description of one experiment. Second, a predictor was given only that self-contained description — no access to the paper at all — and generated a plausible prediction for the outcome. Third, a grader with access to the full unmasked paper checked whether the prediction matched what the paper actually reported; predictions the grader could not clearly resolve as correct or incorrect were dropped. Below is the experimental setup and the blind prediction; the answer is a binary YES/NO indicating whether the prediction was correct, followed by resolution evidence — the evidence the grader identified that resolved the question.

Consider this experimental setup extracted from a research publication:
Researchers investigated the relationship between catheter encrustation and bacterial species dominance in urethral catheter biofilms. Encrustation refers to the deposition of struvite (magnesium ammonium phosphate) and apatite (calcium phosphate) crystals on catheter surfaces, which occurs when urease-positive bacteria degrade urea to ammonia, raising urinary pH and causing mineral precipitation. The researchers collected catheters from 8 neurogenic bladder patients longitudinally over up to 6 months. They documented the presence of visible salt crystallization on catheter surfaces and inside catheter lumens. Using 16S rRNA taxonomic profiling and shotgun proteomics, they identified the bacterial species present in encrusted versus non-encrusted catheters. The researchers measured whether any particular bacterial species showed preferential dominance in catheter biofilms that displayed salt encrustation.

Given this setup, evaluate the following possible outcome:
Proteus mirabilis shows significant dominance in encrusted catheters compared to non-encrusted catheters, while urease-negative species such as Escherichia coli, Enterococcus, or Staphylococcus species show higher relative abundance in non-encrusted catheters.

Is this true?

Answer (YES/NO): YES